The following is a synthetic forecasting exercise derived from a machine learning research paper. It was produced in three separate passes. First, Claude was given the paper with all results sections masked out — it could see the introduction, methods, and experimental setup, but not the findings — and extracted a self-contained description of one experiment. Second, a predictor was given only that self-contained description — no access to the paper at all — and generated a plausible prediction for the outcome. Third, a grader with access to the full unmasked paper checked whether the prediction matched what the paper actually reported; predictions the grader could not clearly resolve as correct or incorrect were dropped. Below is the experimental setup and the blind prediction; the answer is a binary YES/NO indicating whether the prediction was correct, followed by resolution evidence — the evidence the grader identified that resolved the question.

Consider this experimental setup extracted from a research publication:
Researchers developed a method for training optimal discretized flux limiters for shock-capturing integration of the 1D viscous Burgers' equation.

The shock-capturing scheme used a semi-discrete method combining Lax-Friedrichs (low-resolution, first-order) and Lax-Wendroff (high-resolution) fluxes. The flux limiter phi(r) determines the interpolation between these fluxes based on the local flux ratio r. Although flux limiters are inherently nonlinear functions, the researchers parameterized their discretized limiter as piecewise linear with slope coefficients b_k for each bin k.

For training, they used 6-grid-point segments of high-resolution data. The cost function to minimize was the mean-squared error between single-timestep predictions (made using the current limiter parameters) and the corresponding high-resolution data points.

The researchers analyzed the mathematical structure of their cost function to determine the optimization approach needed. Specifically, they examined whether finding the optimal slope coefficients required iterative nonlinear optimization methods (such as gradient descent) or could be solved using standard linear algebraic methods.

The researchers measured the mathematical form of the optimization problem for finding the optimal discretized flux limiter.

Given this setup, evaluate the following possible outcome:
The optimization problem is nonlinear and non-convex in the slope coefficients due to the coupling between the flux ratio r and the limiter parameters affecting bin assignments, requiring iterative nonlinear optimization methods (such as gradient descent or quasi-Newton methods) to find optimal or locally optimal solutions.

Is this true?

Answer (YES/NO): NO